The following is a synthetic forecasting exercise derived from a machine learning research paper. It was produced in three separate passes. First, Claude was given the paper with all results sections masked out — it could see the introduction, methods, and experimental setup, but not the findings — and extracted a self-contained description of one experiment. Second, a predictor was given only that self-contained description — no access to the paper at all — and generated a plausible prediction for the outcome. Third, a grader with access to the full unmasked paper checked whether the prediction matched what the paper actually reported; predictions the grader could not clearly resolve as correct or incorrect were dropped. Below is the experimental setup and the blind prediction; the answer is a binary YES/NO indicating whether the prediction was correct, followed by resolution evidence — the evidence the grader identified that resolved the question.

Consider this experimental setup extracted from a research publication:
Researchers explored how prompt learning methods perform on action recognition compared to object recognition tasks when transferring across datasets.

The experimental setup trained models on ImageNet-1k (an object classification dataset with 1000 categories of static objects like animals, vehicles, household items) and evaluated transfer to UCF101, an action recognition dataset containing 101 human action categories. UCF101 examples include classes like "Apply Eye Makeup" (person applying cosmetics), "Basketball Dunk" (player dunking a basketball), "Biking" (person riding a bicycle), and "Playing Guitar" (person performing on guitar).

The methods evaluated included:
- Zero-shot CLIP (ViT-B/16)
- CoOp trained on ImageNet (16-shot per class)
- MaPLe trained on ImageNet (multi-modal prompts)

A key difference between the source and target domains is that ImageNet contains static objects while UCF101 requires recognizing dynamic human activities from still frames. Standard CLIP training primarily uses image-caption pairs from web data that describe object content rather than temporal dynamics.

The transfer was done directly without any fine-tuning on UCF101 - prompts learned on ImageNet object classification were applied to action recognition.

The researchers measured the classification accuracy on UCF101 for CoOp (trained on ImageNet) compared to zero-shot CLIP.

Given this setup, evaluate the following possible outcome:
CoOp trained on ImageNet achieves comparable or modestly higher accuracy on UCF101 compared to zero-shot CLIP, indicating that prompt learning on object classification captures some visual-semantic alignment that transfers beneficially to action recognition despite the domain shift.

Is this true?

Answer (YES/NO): NO